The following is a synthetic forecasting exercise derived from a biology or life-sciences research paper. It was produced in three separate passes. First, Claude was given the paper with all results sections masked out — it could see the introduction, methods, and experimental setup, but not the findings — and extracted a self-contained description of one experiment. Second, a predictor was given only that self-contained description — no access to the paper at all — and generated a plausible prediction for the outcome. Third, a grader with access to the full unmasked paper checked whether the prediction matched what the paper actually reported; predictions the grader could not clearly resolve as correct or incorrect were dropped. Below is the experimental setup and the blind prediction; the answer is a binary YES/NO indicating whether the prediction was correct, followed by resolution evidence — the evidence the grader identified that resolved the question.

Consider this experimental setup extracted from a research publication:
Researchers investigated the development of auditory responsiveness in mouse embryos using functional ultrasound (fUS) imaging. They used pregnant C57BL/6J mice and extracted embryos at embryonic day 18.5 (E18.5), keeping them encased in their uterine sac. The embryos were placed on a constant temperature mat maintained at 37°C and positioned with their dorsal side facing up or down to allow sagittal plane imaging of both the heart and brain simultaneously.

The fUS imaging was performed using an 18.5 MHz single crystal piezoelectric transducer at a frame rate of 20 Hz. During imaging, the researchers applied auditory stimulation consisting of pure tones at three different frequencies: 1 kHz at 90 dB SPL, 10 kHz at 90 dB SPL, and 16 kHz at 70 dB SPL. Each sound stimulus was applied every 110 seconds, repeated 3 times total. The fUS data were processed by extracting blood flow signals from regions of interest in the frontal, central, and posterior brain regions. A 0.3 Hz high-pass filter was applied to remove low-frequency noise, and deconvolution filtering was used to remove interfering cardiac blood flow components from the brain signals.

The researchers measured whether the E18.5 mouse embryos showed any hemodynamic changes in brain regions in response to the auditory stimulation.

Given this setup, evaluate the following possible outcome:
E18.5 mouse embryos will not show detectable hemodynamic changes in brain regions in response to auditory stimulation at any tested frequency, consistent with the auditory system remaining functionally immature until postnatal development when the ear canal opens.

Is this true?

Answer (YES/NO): NO